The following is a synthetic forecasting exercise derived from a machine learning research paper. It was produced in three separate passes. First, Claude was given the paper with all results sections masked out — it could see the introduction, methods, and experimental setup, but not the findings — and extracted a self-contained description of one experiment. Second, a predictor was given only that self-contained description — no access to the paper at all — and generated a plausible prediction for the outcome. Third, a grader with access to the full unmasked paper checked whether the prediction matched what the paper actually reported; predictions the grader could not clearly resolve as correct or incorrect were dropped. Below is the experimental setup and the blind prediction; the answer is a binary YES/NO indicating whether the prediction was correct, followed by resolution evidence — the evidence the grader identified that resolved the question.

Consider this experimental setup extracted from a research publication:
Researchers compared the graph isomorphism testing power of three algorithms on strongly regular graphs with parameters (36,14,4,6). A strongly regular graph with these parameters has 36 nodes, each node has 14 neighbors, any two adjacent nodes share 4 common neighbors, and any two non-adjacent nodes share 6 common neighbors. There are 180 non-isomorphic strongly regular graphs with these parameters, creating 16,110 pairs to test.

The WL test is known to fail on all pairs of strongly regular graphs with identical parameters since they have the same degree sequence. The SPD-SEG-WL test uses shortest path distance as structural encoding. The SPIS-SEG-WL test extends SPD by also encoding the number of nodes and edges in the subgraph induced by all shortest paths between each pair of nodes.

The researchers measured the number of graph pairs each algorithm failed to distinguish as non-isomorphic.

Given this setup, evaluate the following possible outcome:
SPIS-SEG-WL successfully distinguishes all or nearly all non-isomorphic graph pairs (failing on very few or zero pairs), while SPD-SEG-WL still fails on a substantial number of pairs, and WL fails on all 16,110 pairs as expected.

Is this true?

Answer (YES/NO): NO